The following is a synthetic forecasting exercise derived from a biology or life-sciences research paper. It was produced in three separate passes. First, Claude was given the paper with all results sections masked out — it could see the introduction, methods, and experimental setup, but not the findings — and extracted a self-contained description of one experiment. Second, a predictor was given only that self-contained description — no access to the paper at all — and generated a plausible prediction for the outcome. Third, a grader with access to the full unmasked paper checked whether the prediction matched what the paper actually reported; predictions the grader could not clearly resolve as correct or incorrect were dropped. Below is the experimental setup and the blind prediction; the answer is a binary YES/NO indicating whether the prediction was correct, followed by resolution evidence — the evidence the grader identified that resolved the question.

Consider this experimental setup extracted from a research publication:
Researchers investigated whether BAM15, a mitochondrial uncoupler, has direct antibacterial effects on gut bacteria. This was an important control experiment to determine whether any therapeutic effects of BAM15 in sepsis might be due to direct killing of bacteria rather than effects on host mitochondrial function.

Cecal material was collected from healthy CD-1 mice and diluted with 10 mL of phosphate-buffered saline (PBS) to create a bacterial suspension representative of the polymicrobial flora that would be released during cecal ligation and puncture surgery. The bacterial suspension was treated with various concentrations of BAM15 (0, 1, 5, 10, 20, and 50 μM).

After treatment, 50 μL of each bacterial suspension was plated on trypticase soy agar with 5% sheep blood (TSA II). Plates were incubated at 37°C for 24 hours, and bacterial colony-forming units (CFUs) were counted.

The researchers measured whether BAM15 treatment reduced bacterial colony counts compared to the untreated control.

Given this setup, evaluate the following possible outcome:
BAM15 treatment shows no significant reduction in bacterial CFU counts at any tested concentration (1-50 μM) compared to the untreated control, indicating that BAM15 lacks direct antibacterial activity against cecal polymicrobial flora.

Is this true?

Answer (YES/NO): YES